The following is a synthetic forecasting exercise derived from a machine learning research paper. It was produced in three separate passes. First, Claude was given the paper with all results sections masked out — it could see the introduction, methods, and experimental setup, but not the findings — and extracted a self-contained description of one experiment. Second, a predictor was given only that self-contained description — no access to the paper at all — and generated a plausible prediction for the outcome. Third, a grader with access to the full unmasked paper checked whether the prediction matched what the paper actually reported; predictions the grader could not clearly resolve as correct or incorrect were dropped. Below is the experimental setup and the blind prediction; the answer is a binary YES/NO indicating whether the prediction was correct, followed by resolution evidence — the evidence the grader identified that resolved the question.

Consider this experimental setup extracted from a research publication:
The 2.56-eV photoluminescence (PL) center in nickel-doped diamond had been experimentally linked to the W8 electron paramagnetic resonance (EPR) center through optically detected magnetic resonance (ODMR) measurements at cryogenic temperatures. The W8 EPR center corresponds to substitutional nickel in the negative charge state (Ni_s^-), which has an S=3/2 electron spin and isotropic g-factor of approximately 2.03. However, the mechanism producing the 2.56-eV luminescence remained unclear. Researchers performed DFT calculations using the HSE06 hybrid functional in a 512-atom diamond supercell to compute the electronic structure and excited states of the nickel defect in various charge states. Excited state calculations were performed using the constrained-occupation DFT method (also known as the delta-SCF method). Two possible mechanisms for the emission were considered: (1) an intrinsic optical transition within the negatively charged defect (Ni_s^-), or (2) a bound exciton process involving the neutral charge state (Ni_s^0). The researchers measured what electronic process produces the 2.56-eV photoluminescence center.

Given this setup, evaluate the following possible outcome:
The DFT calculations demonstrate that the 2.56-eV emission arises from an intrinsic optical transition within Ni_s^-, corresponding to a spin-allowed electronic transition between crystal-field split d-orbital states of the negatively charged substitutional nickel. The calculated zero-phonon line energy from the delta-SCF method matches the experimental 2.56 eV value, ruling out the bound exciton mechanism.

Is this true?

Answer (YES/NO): NO